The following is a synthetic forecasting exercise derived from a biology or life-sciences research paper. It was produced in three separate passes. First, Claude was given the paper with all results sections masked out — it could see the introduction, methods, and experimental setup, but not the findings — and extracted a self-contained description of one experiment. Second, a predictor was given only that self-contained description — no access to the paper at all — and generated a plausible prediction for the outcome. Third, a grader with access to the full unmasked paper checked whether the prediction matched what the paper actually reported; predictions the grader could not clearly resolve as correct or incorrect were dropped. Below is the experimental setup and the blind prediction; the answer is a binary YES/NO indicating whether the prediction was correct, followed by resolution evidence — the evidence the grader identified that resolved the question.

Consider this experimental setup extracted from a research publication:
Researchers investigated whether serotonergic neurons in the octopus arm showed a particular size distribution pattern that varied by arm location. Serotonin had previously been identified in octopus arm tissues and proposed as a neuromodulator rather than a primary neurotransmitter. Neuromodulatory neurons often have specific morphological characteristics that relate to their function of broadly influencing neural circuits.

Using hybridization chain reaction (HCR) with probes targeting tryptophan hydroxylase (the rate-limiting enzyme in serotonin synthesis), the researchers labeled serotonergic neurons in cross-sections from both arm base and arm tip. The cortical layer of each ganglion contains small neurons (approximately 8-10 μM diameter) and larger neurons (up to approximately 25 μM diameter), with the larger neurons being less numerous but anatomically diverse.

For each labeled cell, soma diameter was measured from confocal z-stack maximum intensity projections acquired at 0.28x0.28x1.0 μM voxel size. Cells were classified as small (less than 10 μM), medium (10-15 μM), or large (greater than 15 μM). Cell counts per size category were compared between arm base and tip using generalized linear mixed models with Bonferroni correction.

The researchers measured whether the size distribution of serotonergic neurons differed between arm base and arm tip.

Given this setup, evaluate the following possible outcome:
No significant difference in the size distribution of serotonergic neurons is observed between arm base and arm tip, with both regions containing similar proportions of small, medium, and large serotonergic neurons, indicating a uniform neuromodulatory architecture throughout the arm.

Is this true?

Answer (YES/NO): NO